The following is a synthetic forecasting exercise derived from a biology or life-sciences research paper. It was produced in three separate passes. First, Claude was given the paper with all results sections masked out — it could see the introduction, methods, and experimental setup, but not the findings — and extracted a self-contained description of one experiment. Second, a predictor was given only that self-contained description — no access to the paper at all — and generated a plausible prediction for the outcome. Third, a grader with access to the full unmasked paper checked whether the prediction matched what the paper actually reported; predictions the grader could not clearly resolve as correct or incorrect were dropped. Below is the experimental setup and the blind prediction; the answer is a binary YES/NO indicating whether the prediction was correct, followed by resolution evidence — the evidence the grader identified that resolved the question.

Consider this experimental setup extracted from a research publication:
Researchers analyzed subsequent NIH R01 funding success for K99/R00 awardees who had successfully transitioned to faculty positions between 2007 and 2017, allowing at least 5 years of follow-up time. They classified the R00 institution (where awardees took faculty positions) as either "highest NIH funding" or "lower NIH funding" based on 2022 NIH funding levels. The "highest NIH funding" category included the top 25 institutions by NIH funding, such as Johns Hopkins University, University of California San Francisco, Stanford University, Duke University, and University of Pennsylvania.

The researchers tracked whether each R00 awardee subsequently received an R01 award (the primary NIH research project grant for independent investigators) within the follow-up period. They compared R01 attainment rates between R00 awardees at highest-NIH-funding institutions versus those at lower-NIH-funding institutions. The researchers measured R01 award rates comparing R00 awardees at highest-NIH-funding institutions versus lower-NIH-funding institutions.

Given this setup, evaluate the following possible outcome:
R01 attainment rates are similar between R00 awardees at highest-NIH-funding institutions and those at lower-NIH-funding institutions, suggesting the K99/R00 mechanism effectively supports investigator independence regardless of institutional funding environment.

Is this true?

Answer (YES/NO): NO